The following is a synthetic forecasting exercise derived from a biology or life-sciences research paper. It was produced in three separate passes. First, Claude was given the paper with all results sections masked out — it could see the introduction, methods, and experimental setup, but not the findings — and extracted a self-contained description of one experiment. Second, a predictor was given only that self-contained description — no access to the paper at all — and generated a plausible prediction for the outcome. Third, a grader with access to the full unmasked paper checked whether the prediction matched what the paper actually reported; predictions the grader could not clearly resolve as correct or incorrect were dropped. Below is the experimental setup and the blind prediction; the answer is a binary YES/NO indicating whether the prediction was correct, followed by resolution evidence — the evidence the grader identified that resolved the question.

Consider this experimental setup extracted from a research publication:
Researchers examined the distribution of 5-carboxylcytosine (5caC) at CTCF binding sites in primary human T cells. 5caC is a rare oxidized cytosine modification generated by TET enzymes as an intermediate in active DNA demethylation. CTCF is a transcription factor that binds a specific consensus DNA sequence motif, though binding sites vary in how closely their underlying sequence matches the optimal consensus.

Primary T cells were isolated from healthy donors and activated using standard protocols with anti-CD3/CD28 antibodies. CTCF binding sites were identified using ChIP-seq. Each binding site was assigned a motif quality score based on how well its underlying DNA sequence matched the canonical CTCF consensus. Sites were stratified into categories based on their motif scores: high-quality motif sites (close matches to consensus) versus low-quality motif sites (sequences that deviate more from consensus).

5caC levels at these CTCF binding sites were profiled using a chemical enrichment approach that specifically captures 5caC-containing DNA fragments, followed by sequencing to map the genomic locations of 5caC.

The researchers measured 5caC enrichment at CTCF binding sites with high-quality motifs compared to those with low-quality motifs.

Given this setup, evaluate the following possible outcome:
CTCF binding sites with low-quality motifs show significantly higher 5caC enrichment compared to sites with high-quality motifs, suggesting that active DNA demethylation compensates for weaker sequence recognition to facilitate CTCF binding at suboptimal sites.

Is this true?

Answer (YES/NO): YES